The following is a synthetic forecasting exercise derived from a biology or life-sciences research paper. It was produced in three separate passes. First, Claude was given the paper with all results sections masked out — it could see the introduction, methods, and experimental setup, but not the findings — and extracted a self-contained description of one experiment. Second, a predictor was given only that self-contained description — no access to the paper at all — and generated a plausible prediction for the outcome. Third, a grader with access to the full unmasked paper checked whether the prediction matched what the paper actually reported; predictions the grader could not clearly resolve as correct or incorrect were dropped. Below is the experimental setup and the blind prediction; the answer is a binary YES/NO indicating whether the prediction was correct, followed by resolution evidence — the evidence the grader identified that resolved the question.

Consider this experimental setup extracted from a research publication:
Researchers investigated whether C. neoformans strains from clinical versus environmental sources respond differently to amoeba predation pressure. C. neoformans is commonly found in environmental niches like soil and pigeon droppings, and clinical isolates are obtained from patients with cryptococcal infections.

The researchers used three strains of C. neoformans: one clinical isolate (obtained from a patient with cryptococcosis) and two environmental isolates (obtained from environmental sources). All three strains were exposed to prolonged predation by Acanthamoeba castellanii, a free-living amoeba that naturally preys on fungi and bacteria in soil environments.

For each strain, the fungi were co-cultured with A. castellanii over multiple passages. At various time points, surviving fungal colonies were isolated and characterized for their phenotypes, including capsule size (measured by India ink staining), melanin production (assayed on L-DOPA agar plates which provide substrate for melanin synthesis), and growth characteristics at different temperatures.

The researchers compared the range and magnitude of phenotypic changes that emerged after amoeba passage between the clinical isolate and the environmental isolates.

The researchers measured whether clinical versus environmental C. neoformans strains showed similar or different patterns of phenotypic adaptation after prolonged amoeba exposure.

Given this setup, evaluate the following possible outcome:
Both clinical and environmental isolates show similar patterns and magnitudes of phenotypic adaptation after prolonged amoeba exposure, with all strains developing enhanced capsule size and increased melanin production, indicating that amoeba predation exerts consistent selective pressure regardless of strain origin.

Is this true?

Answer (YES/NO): NO